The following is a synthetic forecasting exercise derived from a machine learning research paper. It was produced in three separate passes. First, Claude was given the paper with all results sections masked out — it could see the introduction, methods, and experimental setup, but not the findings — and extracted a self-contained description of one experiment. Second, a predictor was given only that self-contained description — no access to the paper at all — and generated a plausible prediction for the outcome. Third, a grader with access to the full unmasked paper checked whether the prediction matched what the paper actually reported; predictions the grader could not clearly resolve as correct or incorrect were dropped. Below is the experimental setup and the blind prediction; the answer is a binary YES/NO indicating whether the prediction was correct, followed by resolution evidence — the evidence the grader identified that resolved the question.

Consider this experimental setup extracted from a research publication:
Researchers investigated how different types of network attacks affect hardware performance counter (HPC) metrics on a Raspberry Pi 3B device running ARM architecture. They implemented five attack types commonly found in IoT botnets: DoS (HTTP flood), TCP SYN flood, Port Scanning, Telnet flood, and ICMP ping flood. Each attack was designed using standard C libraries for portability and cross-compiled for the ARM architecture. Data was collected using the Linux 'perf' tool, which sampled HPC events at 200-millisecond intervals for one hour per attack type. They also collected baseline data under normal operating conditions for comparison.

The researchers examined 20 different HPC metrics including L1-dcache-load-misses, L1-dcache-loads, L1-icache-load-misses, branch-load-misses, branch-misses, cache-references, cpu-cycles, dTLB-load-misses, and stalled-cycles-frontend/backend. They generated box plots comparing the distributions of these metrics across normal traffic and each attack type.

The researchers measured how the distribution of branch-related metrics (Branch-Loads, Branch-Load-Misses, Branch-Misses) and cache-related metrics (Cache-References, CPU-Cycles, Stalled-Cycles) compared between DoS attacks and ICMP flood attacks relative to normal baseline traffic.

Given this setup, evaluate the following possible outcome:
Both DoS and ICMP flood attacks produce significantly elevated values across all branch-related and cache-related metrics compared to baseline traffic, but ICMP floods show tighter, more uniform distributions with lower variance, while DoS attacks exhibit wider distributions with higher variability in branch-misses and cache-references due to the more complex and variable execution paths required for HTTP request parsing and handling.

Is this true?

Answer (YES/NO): NO